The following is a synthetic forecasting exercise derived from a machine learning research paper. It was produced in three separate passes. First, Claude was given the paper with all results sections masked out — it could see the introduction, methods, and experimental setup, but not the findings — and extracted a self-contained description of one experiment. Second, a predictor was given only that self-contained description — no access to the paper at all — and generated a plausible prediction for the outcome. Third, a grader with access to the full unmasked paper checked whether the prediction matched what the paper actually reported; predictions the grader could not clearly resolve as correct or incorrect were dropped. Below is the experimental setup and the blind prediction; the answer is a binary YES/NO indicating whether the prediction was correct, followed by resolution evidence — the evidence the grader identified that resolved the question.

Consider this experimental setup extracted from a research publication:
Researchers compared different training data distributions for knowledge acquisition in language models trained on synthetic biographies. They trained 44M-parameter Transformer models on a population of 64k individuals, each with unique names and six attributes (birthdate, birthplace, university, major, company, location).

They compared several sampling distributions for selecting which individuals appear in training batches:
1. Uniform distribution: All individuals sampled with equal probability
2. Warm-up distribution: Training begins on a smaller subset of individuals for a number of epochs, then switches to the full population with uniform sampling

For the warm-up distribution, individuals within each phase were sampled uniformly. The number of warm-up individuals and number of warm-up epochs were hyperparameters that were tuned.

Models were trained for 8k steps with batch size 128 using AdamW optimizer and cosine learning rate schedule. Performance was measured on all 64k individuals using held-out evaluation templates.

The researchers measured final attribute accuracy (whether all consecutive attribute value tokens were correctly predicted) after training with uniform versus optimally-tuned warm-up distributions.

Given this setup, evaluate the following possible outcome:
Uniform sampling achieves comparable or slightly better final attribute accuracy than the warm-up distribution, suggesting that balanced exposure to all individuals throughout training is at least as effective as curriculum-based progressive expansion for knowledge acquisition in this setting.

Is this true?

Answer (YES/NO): NO